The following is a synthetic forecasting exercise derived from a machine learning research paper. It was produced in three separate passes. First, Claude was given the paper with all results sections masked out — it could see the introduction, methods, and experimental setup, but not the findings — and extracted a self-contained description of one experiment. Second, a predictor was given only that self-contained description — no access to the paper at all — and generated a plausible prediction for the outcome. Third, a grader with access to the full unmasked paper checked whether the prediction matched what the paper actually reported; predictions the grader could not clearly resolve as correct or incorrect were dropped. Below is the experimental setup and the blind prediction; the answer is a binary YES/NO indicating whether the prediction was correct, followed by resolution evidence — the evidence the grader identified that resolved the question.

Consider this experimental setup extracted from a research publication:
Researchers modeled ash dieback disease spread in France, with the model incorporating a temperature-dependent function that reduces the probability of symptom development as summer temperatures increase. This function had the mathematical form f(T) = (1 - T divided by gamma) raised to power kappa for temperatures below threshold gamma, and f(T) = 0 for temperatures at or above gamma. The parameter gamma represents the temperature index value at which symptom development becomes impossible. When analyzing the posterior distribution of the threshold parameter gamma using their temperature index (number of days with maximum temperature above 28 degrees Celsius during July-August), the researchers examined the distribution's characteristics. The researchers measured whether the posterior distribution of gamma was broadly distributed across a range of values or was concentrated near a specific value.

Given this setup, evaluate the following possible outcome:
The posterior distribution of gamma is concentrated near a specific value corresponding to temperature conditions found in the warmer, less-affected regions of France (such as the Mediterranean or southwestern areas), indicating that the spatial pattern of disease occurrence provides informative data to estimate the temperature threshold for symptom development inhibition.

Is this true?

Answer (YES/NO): YES